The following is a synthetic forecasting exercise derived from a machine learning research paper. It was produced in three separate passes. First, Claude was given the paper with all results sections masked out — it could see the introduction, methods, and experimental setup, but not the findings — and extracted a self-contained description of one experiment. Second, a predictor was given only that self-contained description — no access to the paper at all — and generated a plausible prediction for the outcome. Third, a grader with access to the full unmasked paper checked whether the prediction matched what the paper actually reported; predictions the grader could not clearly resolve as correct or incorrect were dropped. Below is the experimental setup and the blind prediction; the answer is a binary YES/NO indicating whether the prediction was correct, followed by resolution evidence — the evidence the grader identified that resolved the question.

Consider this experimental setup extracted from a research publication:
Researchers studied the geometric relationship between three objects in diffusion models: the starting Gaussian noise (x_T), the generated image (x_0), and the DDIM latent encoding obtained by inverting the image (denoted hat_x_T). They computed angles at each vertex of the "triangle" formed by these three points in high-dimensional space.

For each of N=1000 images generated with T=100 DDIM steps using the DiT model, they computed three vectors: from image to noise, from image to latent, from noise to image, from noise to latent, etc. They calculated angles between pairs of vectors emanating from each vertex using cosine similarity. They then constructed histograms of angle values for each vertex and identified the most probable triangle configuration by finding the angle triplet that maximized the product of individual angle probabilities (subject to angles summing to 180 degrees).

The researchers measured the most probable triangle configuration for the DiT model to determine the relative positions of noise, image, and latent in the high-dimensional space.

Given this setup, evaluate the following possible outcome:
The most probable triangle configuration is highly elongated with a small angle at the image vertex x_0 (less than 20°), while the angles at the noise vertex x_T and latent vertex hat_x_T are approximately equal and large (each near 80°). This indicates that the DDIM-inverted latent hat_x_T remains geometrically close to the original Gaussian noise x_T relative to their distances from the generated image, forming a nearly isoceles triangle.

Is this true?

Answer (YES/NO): NO